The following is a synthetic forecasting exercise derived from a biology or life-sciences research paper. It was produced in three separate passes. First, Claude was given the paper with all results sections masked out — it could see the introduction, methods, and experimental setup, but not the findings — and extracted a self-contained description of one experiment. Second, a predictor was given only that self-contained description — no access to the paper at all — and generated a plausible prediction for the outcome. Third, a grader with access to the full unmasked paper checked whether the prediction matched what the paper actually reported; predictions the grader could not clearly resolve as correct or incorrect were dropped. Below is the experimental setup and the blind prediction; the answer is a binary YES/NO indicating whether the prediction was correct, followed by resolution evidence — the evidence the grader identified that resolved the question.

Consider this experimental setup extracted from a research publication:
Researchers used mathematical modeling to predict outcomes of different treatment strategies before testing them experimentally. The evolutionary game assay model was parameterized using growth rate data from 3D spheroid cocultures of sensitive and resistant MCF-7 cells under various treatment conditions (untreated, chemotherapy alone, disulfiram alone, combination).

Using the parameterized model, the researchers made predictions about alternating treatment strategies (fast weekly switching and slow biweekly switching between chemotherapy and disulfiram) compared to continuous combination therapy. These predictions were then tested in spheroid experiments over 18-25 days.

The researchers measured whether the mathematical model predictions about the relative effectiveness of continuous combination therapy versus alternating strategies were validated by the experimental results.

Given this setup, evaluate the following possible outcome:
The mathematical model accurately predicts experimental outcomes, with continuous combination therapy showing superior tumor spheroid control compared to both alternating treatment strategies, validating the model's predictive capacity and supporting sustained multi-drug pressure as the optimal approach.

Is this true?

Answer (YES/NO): YES